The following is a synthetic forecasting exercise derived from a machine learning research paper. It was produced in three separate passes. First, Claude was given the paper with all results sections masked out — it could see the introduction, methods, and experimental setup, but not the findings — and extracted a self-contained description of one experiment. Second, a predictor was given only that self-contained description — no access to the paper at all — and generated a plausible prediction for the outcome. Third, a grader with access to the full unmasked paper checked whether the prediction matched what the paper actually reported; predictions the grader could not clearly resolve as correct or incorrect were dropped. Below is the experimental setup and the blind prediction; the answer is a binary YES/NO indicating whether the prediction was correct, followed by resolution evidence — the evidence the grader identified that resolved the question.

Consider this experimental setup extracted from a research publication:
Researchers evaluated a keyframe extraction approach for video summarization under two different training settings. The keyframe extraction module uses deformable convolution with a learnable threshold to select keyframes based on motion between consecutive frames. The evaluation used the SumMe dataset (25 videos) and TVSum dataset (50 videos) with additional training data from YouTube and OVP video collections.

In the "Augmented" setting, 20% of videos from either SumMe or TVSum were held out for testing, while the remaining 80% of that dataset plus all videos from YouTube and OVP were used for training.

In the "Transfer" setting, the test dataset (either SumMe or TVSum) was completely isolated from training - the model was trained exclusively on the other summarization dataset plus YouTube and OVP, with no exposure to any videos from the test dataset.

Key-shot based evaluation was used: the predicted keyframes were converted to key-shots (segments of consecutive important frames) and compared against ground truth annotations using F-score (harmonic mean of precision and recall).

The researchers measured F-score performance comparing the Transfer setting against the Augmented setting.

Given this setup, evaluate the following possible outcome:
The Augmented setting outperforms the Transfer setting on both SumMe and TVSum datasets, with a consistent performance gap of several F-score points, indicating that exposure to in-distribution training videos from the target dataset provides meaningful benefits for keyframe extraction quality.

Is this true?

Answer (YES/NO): NO